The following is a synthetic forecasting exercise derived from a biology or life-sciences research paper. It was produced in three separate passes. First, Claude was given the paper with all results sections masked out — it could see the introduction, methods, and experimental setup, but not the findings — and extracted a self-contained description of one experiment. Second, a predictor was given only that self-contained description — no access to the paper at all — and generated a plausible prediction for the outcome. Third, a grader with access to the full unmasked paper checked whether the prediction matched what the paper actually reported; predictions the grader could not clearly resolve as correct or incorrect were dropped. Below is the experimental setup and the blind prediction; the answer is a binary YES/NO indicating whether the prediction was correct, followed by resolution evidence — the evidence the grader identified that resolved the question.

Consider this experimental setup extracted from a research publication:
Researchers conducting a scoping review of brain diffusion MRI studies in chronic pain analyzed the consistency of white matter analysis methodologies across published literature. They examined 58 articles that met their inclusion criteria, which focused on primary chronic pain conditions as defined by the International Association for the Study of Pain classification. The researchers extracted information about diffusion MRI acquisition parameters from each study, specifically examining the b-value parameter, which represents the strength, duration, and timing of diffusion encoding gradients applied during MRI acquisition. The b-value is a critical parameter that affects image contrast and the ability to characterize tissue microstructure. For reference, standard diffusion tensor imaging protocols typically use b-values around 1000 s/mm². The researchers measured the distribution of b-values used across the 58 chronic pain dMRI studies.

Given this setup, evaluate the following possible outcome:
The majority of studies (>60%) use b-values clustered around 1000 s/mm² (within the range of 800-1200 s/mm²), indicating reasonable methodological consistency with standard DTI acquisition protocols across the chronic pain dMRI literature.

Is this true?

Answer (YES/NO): YES